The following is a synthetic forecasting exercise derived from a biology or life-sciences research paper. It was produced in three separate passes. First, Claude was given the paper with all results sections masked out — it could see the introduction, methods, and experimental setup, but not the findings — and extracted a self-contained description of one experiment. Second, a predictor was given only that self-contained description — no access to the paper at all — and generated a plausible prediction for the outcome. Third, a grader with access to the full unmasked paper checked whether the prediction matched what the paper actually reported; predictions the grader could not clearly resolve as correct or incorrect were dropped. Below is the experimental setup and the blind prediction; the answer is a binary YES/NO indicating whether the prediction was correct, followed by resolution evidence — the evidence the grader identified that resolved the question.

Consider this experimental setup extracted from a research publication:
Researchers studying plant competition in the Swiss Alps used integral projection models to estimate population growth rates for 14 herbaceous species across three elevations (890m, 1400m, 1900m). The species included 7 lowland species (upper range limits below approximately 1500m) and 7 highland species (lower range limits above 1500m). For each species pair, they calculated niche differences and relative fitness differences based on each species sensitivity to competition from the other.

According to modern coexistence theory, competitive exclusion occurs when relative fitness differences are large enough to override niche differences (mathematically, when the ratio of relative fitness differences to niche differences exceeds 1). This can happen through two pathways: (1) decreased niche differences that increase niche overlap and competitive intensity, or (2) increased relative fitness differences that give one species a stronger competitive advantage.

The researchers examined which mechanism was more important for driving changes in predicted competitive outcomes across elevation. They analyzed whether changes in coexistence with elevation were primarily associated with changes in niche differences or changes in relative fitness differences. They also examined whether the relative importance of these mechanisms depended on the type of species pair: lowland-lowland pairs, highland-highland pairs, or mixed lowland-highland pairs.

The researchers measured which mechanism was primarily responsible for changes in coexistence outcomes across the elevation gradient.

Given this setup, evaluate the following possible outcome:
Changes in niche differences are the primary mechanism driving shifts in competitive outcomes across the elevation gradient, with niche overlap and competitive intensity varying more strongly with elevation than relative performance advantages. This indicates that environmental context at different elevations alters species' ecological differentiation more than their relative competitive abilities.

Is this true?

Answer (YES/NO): YES